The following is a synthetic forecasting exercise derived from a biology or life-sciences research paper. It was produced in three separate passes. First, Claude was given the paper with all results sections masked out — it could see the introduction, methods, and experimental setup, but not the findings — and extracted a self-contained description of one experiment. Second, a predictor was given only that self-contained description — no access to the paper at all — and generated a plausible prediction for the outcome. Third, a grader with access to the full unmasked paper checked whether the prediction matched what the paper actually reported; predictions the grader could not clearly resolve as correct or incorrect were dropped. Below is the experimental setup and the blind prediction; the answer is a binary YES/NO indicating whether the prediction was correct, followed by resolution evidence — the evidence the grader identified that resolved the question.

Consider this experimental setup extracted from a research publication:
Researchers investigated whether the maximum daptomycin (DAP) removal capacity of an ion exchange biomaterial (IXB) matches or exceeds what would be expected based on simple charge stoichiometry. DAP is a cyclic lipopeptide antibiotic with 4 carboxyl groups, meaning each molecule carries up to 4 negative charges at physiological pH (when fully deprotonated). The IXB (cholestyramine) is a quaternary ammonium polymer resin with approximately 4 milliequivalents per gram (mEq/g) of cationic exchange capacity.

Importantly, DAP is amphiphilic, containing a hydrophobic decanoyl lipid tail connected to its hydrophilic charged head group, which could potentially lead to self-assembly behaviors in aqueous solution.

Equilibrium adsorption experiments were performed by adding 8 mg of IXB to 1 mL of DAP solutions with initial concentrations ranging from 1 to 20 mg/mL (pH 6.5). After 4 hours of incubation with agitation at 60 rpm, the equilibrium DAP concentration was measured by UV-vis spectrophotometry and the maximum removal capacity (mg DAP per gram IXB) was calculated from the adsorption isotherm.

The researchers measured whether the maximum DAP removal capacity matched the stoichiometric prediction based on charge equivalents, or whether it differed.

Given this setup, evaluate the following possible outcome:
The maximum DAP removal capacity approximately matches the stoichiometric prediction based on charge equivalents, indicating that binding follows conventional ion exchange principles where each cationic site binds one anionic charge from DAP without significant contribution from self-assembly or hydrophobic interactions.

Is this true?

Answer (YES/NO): NO